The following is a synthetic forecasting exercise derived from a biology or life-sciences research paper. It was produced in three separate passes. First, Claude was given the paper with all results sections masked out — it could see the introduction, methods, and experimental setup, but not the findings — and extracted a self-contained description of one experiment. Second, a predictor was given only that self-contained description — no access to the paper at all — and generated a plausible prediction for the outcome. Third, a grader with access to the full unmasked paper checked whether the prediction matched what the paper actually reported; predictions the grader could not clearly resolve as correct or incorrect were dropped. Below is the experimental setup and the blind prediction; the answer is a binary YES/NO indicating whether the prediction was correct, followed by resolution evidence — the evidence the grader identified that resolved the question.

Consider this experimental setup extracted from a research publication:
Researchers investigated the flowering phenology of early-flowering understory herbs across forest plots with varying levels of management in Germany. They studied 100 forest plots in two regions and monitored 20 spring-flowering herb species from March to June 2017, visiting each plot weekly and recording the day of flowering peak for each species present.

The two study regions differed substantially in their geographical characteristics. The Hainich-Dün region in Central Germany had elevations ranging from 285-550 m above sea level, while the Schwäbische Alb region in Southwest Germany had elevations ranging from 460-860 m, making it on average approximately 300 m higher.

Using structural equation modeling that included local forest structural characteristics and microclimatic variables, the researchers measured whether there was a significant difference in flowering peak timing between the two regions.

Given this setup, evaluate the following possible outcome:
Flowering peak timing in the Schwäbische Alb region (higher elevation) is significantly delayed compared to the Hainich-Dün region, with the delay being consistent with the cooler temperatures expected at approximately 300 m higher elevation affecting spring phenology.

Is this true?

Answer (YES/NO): YES